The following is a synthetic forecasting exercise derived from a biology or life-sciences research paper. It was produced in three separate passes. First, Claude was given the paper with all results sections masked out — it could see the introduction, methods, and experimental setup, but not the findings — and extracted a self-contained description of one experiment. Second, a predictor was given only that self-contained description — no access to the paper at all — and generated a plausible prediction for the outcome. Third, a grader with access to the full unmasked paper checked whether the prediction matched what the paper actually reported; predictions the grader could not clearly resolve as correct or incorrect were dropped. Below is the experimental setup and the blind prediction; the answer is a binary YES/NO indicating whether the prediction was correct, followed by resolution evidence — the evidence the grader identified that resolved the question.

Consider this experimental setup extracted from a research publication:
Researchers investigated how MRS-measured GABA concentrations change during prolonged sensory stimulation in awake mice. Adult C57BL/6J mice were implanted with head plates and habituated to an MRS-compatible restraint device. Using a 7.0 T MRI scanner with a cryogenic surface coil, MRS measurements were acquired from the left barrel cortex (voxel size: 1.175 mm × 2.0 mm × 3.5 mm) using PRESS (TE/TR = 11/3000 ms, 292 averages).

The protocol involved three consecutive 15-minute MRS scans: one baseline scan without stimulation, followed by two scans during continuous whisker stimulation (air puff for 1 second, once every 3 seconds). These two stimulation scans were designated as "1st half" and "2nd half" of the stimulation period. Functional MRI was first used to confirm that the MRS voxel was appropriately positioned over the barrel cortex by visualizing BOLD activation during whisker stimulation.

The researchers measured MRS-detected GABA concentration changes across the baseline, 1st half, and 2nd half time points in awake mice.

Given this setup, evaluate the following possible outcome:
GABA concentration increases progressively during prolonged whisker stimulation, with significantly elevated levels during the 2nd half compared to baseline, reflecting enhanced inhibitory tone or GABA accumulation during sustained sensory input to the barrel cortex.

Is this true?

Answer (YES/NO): NO